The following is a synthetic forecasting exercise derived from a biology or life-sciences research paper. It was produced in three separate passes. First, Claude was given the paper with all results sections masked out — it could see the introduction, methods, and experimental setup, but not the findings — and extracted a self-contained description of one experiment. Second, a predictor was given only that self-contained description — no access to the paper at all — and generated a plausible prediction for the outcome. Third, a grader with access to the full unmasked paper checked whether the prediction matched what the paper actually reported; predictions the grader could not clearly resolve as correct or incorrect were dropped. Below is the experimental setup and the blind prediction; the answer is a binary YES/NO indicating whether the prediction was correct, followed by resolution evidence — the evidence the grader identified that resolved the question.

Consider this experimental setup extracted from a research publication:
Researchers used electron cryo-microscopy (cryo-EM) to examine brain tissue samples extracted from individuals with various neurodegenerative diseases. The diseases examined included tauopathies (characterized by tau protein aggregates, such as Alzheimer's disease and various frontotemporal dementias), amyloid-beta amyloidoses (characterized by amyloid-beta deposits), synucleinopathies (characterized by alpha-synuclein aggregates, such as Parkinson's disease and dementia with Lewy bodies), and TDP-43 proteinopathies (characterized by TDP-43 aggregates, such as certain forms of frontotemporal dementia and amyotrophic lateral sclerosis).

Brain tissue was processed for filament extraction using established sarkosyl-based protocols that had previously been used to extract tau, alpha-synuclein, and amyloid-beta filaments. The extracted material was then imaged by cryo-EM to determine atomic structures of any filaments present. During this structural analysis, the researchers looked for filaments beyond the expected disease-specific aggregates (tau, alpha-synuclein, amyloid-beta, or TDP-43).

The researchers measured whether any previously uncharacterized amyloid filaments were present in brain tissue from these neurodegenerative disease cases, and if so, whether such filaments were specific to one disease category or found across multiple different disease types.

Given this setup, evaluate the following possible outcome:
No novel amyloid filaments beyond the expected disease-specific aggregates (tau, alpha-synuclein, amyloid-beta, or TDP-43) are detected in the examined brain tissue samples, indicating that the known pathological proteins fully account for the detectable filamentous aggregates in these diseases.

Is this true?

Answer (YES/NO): NO